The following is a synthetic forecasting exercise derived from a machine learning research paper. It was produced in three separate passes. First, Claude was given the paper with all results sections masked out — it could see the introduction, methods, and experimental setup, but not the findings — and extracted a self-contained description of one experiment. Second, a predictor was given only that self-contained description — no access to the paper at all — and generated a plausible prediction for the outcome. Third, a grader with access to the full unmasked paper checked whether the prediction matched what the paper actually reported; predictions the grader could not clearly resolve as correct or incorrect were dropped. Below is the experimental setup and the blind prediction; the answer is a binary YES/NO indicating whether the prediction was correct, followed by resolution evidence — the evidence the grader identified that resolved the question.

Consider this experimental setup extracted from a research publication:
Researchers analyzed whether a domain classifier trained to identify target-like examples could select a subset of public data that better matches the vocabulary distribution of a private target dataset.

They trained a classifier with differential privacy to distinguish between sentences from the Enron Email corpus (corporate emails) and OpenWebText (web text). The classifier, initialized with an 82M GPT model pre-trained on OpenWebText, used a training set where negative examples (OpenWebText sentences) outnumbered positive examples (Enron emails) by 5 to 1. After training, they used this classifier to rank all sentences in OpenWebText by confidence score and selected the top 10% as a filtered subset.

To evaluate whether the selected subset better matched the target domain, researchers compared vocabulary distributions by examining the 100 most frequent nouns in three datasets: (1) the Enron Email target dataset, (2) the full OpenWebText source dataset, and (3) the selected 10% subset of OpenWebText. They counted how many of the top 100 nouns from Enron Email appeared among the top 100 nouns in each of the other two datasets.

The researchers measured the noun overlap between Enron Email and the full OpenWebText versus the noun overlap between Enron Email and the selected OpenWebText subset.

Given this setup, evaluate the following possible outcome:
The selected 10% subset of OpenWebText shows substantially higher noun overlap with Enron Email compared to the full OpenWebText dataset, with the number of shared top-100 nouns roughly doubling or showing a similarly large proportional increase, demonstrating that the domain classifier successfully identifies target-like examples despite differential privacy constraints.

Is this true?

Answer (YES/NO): NO